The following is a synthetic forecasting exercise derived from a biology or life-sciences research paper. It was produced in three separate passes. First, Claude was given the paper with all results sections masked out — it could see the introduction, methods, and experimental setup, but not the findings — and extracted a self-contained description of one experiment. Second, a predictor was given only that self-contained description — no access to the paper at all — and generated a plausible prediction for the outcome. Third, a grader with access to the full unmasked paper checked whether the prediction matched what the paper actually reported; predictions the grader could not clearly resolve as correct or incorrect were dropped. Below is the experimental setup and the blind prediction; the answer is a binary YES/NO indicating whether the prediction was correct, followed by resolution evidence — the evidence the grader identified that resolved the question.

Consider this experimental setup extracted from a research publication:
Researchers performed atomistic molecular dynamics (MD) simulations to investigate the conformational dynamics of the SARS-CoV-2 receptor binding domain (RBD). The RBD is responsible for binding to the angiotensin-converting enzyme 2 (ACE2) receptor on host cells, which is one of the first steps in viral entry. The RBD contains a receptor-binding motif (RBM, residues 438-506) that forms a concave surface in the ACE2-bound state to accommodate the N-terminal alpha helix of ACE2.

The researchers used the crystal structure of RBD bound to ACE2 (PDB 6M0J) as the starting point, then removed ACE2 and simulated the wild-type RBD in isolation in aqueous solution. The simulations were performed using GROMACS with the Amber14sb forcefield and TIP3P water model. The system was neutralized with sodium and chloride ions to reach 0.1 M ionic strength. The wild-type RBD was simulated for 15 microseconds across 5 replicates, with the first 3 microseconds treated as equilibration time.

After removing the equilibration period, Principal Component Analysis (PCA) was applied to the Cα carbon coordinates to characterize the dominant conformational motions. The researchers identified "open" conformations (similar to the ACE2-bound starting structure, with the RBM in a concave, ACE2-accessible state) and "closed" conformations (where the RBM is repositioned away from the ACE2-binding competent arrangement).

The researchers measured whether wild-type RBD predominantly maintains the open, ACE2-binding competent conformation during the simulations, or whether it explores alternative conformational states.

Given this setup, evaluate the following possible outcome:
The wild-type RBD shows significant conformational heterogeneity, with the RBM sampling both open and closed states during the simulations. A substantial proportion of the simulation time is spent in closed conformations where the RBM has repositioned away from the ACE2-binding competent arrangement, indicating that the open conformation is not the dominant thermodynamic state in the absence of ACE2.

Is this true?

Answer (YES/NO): YES